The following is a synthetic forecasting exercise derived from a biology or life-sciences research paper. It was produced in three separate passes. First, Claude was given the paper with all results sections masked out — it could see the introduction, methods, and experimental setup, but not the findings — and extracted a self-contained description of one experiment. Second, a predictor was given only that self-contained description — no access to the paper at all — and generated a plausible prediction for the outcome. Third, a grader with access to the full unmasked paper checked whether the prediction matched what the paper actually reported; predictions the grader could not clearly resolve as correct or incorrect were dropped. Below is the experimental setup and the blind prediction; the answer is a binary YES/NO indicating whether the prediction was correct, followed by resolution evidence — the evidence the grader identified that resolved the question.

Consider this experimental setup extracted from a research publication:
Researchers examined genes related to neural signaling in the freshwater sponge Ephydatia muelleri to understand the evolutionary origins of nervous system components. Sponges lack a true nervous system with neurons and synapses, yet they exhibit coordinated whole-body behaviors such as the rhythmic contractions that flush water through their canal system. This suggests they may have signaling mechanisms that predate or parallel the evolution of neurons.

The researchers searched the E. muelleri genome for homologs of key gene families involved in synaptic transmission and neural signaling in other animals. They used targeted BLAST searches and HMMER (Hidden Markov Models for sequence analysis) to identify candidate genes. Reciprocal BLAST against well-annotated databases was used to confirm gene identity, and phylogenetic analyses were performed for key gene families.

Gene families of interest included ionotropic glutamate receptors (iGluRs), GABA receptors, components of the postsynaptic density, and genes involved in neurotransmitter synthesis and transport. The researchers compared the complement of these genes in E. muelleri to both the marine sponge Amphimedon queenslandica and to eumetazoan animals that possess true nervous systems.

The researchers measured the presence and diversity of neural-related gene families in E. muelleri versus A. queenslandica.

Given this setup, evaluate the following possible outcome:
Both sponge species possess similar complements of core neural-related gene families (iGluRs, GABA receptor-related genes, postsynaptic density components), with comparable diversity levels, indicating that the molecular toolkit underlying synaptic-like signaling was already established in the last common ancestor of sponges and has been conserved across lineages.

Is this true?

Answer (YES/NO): NO